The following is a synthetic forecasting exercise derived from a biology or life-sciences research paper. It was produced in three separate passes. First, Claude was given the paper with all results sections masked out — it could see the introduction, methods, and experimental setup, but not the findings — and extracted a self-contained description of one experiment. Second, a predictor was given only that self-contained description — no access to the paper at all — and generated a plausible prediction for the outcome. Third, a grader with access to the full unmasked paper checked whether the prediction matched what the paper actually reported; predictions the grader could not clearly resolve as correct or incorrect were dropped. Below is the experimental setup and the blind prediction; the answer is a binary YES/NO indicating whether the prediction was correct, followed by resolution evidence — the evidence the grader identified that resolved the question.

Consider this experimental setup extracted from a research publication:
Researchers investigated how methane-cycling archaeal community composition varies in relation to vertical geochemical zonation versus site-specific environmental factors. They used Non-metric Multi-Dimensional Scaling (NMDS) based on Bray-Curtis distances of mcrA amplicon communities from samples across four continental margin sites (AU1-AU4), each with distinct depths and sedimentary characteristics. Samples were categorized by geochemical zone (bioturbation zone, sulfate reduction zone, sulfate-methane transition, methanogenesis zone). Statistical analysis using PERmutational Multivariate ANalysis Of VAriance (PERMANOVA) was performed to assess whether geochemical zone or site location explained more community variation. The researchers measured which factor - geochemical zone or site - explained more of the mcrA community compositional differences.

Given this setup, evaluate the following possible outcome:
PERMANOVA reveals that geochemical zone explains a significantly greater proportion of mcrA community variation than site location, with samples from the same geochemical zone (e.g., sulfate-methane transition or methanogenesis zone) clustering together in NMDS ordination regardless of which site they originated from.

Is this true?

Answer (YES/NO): NO